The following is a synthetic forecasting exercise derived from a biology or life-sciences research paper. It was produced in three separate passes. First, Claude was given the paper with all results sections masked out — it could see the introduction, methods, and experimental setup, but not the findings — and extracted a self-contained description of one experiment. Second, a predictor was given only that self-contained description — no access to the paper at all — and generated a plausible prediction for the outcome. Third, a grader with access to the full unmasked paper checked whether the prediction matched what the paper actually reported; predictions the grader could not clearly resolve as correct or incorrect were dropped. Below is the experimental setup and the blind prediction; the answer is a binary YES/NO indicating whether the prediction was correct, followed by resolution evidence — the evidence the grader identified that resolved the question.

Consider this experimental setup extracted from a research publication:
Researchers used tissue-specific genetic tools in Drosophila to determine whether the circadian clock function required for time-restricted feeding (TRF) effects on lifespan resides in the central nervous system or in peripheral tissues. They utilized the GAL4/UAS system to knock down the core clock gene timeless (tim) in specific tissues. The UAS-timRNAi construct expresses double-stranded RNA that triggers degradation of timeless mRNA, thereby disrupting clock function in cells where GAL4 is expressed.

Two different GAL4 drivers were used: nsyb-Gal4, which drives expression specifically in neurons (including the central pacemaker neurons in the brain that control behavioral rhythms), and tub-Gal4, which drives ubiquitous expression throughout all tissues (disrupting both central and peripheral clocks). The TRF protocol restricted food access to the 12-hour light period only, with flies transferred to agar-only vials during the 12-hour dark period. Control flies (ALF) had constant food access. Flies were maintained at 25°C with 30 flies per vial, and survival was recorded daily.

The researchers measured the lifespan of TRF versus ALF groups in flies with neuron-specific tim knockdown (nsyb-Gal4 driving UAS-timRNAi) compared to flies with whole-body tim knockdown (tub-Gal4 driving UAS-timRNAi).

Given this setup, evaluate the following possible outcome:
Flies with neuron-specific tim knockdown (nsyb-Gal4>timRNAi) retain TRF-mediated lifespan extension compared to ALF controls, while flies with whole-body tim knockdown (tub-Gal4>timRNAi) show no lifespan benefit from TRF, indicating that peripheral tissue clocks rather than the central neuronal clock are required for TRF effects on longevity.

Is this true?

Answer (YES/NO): YES